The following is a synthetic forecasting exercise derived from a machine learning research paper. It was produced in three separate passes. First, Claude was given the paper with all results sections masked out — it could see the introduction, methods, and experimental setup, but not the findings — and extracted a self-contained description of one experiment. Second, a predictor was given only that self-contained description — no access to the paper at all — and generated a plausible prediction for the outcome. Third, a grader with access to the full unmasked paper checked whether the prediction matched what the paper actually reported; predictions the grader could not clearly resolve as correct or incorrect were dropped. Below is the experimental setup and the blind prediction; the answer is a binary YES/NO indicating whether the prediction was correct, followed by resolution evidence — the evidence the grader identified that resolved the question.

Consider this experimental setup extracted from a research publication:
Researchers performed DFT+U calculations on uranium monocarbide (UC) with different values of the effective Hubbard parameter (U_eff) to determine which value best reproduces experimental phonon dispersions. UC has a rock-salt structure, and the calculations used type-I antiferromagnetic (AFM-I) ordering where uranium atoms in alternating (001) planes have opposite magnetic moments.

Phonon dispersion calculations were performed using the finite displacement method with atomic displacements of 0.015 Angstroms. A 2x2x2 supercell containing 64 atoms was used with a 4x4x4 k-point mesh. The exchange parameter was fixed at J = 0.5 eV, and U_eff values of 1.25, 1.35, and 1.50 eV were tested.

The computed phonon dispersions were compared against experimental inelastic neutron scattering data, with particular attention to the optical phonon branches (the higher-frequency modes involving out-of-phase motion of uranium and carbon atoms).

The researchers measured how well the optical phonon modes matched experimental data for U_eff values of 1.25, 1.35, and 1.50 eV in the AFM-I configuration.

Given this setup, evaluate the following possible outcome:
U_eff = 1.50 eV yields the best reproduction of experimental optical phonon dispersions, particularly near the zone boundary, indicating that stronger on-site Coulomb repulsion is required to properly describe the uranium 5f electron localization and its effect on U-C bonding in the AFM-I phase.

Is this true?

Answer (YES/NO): NO